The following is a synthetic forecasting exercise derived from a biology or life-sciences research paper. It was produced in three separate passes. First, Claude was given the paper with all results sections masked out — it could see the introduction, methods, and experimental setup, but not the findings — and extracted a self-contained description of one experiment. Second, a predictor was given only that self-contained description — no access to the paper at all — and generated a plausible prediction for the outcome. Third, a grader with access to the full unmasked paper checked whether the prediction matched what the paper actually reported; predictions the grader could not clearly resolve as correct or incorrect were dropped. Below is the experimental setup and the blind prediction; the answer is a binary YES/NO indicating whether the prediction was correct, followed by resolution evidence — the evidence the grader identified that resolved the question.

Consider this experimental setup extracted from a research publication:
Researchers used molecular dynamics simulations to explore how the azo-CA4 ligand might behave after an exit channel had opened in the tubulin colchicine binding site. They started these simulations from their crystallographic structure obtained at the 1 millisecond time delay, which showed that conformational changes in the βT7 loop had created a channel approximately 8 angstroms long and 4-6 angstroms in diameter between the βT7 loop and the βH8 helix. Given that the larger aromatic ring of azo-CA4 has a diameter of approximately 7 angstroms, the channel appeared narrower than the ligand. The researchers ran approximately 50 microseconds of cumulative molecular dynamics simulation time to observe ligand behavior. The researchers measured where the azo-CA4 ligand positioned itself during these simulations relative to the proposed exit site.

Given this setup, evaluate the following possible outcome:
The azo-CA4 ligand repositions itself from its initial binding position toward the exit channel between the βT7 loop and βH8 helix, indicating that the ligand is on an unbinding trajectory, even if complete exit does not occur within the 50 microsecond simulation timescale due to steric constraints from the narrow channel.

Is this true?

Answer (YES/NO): YES